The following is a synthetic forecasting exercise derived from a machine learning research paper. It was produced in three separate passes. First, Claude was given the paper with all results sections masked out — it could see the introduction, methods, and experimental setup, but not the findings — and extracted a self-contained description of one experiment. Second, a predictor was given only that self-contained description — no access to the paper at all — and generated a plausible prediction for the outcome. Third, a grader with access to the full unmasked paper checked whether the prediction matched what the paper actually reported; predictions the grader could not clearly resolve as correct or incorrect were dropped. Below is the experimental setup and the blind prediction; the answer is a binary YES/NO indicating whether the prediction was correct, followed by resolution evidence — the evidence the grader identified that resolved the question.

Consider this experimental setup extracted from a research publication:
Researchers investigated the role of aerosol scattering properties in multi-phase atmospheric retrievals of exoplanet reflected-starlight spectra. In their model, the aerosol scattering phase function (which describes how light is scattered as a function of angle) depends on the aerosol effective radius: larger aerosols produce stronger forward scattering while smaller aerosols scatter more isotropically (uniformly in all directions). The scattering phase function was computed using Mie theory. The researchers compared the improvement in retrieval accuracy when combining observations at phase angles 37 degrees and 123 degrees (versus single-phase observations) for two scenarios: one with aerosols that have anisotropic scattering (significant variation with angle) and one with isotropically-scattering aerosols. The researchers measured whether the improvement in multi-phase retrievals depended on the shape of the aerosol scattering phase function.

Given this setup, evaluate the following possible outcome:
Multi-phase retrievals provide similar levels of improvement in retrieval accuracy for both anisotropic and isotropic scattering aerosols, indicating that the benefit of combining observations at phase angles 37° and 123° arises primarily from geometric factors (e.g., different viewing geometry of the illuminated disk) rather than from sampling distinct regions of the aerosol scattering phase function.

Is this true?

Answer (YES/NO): NO